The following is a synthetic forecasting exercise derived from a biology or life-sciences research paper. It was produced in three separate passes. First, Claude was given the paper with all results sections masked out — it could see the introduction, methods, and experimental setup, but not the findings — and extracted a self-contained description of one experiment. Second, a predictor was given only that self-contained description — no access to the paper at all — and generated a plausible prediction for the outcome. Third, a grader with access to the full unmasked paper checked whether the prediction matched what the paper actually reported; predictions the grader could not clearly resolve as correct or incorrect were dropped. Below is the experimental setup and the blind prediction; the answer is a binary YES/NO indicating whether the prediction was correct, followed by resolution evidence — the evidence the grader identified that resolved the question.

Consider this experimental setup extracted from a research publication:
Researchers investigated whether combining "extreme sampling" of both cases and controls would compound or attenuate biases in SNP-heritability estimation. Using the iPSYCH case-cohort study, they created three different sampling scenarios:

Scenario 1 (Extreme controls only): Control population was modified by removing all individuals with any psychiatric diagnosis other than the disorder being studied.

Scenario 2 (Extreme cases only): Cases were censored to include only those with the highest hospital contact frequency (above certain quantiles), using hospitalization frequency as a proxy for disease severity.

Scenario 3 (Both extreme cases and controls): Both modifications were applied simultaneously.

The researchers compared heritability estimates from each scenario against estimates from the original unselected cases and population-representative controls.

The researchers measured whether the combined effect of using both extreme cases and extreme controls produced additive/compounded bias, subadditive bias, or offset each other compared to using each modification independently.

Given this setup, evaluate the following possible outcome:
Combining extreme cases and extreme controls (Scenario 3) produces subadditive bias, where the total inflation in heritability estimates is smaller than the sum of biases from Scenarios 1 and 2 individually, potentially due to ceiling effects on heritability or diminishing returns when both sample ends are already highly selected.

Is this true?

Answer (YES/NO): NO